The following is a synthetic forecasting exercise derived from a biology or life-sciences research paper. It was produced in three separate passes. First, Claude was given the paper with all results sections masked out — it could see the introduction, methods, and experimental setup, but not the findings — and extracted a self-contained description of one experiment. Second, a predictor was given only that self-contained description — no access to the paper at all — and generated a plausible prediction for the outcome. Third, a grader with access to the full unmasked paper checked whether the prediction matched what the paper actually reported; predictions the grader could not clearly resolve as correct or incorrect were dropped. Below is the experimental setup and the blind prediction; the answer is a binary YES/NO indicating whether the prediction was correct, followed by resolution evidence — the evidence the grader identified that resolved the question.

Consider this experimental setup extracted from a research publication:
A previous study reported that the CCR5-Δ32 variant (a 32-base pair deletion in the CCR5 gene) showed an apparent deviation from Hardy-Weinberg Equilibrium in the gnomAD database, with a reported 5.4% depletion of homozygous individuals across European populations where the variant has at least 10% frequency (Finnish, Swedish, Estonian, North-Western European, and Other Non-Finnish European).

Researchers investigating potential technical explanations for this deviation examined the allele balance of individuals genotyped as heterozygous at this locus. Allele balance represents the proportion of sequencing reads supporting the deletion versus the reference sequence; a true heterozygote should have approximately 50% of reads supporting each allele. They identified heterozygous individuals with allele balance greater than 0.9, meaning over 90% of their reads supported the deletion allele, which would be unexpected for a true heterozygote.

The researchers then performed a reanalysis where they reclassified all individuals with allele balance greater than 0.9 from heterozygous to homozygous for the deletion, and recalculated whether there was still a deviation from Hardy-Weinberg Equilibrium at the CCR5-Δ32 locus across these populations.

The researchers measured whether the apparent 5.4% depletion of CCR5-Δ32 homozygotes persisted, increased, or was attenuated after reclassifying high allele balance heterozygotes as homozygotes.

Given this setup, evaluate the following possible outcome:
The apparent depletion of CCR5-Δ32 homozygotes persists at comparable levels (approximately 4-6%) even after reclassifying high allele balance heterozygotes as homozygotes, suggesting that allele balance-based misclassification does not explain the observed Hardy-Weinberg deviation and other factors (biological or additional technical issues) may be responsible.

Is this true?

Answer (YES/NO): NO